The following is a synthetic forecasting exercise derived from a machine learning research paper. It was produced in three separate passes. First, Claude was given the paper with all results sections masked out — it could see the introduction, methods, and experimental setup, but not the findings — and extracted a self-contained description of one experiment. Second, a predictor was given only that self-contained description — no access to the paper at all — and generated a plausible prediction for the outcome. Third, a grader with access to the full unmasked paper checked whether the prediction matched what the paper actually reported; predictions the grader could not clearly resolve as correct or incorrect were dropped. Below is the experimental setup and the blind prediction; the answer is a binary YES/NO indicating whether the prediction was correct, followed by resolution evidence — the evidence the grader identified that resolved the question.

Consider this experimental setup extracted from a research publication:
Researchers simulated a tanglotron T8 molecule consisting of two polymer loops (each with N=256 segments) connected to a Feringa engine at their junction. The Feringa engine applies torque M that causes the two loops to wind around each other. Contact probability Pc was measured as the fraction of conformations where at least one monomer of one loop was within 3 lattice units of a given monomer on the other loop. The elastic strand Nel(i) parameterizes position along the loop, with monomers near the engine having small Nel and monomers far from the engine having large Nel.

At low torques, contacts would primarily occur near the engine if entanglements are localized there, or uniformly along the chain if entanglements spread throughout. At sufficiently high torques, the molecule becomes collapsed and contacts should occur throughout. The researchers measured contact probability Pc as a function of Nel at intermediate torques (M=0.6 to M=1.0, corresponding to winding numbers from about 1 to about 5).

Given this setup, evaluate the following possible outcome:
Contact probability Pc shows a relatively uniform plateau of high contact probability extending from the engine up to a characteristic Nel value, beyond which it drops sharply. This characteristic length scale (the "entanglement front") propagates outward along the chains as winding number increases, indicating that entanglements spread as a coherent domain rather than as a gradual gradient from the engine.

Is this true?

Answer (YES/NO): NO